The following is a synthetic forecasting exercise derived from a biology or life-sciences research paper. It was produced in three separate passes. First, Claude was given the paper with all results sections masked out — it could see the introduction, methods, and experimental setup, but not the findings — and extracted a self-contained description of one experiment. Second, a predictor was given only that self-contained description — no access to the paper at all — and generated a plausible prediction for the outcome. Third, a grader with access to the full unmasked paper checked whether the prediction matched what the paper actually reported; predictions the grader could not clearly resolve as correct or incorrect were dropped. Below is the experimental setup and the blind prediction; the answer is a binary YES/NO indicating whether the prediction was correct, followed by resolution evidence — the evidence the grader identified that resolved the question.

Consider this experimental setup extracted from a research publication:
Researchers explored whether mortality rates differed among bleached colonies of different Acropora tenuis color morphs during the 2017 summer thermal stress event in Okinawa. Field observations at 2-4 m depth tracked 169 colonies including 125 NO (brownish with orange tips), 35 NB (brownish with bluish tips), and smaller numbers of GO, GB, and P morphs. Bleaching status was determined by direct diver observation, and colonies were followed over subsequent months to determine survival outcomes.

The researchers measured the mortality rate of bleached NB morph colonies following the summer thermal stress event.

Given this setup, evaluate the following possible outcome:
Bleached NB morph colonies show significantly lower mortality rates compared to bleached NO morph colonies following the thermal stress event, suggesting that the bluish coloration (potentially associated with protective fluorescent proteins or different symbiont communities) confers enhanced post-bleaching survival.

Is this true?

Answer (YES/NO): NO